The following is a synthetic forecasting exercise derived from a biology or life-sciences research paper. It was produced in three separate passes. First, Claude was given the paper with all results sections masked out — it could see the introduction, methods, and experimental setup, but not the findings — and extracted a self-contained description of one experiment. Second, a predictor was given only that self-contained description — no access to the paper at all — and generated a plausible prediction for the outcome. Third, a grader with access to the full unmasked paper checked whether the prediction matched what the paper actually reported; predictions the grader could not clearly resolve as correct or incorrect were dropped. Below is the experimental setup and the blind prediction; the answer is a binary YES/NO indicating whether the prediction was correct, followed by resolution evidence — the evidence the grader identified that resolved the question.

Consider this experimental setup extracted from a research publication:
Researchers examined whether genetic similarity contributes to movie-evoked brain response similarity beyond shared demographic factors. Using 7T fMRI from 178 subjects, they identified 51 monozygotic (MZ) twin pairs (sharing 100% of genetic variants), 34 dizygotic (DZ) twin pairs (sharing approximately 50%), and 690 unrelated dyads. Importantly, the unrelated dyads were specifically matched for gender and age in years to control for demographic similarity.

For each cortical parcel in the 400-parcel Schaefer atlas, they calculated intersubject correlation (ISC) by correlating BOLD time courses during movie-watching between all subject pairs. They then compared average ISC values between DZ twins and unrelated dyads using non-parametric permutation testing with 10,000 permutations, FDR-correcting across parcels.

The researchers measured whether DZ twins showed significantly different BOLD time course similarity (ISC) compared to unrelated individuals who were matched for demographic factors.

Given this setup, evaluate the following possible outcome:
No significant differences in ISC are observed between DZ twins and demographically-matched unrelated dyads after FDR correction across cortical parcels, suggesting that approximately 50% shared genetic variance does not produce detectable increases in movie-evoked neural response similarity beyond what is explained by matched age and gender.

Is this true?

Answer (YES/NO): NO